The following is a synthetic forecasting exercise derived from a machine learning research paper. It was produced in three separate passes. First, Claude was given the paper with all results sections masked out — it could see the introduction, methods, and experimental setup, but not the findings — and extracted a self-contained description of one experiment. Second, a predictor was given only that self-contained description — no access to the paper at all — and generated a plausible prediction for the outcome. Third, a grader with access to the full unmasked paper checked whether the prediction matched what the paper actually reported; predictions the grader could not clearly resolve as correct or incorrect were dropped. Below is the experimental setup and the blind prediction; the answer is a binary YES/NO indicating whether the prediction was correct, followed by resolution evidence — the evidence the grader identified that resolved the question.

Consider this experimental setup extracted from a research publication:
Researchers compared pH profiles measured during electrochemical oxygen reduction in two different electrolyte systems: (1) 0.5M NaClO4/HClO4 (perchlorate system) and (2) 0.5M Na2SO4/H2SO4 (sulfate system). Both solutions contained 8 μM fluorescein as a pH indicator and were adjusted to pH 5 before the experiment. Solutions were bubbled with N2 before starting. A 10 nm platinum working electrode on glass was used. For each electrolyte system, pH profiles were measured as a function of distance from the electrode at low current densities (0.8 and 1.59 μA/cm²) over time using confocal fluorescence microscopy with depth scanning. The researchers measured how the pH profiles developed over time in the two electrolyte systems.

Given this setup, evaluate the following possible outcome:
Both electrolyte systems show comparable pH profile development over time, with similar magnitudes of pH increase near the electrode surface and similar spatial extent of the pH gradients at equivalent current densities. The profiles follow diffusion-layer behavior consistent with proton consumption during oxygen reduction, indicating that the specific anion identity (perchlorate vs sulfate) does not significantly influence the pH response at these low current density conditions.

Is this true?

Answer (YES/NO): NO